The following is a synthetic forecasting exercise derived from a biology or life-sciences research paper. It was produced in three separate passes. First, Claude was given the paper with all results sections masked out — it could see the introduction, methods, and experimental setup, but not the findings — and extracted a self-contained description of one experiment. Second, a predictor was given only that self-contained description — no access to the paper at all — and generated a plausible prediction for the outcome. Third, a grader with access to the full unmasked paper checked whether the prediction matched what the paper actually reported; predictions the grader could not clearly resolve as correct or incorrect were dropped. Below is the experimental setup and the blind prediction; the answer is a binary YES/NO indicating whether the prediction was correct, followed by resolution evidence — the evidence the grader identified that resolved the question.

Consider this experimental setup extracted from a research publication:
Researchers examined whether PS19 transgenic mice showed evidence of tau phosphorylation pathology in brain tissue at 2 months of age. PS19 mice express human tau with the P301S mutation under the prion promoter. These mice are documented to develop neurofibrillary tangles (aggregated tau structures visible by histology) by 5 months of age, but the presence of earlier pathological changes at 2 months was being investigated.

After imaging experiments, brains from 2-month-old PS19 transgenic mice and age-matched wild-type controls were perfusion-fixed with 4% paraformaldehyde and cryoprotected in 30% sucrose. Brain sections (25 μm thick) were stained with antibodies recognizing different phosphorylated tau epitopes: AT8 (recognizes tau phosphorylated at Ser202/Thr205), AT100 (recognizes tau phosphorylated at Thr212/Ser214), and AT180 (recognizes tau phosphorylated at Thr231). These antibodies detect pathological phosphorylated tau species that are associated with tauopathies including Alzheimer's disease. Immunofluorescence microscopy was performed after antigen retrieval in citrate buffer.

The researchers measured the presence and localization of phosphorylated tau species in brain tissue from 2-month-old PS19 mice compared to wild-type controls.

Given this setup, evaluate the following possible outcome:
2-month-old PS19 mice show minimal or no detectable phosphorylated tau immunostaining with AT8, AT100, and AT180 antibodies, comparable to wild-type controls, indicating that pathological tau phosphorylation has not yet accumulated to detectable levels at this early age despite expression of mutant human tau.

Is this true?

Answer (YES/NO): NO